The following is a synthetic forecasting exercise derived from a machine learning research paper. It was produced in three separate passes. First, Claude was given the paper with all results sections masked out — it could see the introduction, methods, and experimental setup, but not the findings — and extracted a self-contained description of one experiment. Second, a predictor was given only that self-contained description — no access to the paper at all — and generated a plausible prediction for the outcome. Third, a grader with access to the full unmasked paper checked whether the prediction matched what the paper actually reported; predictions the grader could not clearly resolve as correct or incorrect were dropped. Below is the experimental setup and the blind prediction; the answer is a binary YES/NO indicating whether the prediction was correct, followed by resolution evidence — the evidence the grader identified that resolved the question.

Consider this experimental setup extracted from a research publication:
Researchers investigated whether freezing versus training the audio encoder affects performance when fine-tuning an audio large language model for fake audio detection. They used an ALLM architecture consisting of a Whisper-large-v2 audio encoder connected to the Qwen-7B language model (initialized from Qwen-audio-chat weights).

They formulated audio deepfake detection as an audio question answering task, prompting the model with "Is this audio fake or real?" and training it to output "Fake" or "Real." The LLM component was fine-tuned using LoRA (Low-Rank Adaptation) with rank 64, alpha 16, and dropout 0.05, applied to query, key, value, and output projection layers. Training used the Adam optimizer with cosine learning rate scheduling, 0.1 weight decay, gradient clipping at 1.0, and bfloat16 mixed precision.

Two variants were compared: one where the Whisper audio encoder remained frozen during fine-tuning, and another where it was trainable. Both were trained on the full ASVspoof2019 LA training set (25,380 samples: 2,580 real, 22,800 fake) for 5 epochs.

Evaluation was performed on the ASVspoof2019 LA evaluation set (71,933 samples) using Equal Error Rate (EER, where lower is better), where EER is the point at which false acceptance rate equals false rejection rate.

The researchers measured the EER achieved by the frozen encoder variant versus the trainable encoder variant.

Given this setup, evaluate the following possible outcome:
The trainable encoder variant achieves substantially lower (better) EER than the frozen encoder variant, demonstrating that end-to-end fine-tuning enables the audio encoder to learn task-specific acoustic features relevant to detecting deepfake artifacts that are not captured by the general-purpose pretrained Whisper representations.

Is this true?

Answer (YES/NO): YES